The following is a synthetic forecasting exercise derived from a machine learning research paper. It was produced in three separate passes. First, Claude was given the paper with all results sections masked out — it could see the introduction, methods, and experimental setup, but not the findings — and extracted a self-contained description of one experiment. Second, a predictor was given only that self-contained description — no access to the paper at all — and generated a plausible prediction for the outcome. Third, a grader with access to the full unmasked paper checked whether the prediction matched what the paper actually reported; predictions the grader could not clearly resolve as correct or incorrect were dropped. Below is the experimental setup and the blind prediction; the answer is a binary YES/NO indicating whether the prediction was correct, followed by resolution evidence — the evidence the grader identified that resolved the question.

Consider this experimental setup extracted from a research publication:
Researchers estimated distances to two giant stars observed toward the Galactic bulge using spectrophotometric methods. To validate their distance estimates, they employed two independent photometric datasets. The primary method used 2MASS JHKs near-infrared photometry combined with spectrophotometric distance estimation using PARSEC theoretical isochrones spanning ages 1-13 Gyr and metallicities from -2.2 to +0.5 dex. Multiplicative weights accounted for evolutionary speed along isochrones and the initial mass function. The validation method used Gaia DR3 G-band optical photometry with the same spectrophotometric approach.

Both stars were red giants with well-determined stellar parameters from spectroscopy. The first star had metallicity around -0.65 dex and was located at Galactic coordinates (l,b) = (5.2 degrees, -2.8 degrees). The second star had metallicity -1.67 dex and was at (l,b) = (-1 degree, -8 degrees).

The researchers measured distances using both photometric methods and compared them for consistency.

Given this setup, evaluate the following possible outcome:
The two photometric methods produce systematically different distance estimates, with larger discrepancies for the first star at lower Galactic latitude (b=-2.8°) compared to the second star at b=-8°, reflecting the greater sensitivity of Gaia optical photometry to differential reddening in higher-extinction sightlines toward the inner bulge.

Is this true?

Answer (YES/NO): NO